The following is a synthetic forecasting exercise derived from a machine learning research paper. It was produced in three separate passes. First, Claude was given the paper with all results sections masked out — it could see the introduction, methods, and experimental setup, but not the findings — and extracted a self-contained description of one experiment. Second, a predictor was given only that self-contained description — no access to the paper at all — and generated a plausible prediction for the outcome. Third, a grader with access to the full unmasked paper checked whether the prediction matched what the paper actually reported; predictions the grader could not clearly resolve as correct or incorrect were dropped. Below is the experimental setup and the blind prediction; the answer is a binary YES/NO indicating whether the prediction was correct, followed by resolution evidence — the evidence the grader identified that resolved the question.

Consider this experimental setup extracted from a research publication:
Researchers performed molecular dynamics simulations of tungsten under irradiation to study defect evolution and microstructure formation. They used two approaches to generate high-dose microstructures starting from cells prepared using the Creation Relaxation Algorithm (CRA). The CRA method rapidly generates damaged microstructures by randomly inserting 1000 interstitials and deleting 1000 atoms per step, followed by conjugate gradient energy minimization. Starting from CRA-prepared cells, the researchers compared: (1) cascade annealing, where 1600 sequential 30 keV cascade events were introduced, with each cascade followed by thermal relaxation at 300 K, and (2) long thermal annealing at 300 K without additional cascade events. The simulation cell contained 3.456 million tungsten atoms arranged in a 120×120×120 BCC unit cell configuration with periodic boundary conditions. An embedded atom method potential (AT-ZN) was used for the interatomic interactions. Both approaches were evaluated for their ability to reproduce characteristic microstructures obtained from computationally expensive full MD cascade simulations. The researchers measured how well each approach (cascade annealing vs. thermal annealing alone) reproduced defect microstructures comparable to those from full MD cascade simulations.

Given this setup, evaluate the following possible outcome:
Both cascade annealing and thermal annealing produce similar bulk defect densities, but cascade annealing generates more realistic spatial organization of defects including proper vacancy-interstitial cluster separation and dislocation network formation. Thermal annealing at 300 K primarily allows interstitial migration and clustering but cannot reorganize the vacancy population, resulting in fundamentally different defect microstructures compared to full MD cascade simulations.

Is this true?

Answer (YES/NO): NO